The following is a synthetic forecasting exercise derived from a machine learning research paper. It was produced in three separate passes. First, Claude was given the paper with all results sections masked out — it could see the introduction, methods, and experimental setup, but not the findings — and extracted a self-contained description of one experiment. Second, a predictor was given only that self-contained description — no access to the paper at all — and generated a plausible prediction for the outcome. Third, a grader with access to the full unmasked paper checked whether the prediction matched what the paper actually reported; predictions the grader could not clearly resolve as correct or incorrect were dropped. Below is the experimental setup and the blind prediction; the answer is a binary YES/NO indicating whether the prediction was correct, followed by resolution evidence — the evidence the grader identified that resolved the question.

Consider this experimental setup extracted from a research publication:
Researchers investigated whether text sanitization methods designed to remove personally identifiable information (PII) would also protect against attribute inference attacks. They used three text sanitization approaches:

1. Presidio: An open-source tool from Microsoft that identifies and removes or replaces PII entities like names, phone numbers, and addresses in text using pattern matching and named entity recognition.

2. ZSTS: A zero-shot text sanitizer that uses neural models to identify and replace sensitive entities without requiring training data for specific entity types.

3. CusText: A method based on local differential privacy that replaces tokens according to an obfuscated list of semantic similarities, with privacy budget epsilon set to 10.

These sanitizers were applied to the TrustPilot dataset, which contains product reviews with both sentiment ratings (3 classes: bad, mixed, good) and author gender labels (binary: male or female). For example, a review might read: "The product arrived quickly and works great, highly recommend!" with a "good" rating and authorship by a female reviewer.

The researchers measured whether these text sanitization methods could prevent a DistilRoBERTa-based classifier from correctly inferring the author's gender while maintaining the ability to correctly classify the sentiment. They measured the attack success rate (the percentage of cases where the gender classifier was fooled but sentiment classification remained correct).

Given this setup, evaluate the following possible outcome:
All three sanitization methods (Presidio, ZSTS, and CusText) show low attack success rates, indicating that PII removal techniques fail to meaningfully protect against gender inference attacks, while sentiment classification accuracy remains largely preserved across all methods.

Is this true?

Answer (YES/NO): NO